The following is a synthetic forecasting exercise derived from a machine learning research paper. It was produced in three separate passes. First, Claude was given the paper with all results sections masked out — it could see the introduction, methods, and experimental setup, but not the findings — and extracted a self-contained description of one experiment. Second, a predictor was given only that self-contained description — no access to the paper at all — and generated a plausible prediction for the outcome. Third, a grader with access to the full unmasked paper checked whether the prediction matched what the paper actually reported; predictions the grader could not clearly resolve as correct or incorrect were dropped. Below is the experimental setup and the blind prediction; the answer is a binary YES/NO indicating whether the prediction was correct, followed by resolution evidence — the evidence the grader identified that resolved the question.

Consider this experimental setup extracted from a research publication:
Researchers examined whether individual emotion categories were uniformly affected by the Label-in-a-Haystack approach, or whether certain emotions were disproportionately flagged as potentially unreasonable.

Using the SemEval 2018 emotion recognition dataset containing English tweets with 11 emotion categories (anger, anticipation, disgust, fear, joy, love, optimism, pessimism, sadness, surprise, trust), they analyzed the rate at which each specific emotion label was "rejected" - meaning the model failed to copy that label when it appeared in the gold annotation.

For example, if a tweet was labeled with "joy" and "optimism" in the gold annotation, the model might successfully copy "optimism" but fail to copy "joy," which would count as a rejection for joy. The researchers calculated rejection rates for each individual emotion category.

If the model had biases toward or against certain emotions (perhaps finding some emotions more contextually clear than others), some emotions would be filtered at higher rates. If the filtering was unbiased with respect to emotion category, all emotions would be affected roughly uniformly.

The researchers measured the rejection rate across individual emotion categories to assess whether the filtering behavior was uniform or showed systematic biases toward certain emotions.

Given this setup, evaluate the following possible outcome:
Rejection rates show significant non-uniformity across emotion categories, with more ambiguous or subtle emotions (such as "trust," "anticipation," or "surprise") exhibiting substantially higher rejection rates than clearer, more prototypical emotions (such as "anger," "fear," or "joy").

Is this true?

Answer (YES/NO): NO